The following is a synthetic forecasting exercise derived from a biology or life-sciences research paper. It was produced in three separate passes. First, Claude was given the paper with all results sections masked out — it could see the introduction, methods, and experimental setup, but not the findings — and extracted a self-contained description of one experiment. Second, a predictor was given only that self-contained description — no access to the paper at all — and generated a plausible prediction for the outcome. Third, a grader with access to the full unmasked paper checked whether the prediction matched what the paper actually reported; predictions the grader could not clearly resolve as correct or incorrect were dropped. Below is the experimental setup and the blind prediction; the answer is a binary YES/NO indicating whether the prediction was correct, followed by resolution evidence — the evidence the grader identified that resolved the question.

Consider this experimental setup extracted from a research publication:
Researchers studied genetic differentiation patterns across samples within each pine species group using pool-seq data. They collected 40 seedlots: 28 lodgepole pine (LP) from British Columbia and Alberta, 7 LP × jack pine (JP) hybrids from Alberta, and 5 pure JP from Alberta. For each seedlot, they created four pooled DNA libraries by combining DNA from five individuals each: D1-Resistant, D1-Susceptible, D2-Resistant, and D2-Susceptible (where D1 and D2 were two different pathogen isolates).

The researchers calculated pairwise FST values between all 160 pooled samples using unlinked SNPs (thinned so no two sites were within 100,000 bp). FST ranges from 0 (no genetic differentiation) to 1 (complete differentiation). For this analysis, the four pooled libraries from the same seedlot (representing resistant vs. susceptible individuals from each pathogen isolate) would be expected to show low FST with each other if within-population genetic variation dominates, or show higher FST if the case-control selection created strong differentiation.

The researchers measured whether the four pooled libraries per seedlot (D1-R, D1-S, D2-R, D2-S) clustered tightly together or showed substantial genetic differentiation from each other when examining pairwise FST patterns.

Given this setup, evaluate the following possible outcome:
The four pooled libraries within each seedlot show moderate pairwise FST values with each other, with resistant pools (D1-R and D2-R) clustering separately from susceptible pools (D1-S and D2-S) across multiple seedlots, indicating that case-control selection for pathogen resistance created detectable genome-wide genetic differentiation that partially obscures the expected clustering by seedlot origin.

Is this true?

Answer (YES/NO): NO